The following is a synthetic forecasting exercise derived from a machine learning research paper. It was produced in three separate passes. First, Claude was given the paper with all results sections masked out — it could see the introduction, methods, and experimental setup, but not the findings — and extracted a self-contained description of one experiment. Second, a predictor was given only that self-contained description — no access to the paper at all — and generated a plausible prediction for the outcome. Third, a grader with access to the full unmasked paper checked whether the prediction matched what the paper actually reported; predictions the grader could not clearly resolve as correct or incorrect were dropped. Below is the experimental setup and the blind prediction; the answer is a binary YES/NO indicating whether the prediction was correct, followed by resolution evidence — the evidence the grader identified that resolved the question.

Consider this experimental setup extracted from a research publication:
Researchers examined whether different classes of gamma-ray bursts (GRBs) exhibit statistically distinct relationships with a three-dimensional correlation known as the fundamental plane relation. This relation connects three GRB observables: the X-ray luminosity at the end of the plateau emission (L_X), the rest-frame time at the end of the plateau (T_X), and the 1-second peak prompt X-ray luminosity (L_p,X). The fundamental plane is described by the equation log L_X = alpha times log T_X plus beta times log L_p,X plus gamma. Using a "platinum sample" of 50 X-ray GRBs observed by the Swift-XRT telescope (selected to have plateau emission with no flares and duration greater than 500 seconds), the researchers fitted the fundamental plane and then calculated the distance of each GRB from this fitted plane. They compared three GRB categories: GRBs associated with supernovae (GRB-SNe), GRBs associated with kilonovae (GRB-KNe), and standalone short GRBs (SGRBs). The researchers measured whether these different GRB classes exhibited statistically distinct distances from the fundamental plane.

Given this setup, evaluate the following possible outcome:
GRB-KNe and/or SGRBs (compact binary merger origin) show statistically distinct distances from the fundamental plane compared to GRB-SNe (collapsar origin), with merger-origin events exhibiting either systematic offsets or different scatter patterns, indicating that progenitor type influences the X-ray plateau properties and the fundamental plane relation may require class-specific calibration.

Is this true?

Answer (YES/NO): YES